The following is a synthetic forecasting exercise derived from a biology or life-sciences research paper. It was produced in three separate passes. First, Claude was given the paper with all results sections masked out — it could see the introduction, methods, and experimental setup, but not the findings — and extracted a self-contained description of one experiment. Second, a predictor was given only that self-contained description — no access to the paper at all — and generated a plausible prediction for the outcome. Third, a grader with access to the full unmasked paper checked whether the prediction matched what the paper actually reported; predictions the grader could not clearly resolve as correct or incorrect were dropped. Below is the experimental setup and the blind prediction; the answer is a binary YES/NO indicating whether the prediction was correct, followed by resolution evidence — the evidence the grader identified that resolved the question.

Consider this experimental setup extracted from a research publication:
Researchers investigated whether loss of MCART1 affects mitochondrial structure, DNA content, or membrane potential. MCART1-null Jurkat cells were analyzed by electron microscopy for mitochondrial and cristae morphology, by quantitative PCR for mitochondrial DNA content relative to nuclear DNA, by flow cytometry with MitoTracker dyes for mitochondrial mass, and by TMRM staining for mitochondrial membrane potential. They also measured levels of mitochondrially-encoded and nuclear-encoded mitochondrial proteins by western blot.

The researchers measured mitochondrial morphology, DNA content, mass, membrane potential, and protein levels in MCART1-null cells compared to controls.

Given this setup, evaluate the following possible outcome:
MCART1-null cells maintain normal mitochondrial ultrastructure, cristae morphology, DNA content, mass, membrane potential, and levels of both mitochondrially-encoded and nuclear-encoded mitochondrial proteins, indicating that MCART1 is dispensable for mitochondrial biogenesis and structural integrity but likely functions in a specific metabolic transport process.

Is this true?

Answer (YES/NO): YES